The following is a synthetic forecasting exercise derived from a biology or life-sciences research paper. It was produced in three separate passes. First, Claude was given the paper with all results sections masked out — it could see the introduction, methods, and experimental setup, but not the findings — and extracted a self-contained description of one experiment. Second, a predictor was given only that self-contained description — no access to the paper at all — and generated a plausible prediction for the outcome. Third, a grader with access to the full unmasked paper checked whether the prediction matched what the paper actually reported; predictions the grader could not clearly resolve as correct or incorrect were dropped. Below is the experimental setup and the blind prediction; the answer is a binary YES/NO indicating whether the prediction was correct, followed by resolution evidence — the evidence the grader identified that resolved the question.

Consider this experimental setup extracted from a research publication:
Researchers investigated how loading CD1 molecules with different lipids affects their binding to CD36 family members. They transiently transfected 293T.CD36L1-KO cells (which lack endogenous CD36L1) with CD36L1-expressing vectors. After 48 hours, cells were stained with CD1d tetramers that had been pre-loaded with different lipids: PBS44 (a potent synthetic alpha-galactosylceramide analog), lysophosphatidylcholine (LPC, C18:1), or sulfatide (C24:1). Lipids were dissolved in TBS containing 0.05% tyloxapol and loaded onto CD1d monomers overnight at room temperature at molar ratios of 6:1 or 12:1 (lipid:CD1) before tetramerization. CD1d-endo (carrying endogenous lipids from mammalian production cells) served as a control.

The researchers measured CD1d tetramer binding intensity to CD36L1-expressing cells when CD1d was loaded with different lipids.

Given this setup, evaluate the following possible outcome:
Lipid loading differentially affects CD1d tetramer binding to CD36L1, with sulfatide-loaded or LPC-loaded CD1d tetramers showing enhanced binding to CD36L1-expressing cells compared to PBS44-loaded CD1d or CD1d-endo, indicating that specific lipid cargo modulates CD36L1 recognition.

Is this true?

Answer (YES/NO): NO